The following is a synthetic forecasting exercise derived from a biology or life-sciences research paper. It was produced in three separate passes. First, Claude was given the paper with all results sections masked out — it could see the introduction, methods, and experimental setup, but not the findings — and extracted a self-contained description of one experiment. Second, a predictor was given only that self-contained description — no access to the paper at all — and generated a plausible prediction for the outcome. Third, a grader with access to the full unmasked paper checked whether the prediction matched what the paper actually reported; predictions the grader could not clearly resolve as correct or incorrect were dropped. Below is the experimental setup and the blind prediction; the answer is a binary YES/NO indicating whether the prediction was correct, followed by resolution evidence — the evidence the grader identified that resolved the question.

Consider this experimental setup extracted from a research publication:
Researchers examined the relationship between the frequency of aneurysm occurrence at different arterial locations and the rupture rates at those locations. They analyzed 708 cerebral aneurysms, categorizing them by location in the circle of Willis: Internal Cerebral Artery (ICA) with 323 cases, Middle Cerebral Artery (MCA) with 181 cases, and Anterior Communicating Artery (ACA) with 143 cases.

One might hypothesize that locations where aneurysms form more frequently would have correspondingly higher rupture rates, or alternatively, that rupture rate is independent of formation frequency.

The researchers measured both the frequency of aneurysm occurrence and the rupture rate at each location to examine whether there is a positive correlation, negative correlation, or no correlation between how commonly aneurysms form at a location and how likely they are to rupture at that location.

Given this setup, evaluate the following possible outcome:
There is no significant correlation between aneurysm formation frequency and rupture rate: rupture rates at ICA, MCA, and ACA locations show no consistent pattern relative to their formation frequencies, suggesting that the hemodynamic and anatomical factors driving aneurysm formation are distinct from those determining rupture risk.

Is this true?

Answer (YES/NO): NO